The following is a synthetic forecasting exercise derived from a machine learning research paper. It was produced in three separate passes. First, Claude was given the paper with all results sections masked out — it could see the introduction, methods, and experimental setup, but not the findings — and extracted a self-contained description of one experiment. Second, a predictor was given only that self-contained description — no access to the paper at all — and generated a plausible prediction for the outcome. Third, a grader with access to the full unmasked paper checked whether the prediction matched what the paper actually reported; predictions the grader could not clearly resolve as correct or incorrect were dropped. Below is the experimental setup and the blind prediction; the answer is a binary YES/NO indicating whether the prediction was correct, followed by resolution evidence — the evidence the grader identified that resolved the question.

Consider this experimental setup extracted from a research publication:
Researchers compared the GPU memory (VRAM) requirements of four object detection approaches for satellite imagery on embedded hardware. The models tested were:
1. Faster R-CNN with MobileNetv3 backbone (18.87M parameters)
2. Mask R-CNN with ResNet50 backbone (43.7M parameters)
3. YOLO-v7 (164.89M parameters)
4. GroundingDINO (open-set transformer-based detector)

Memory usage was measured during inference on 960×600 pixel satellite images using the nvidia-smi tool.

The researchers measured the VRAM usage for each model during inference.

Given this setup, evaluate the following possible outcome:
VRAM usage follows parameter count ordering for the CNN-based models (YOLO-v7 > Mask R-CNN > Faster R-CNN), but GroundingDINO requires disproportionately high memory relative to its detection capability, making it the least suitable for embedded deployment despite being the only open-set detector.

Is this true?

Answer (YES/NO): NO